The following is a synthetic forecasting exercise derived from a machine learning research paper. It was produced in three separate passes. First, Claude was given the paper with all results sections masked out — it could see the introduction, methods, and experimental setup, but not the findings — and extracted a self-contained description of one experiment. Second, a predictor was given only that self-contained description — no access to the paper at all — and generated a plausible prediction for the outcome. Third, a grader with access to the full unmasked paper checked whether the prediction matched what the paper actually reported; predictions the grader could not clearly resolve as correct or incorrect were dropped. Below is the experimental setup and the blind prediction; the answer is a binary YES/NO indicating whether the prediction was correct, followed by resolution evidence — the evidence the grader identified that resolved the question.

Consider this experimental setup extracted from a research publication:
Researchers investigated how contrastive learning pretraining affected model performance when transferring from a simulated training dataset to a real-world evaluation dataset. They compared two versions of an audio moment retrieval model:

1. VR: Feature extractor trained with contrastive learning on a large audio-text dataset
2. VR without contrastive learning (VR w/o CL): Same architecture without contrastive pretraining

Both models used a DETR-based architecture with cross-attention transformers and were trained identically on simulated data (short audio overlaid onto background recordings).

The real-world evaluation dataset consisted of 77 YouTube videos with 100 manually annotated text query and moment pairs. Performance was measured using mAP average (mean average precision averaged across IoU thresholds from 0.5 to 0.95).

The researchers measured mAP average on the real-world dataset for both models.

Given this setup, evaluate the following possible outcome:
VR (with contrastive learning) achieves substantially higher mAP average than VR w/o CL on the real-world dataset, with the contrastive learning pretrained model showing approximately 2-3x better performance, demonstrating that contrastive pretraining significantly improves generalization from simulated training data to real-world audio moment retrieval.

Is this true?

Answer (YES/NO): YES